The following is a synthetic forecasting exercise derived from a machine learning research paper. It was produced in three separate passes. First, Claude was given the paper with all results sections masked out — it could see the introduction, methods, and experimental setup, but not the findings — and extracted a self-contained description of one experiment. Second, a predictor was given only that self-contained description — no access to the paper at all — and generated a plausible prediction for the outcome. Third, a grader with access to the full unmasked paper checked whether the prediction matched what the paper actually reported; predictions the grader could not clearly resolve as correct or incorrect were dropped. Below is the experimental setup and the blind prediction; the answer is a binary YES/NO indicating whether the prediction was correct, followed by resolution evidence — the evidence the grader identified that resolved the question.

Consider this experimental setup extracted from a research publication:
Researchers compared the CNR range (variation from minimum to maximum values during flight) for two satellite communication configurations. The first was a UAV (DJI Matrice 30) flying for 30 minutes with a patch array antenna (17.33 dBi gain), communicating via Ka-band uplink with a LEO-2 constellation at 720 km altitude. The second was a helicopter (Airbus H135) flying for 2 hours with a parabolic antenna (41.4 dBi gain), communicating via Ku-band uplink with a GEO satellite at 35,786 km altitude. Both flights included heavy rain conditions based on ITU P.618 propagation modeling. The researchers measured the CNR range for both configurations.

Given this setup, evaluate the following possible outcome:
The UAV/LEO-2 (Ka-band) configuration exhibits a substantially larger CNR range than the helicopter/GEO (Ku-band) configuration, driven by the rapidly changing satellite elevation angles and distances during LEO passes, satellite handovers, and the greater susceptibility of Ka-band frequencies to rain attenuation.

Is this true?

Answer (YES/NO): YES